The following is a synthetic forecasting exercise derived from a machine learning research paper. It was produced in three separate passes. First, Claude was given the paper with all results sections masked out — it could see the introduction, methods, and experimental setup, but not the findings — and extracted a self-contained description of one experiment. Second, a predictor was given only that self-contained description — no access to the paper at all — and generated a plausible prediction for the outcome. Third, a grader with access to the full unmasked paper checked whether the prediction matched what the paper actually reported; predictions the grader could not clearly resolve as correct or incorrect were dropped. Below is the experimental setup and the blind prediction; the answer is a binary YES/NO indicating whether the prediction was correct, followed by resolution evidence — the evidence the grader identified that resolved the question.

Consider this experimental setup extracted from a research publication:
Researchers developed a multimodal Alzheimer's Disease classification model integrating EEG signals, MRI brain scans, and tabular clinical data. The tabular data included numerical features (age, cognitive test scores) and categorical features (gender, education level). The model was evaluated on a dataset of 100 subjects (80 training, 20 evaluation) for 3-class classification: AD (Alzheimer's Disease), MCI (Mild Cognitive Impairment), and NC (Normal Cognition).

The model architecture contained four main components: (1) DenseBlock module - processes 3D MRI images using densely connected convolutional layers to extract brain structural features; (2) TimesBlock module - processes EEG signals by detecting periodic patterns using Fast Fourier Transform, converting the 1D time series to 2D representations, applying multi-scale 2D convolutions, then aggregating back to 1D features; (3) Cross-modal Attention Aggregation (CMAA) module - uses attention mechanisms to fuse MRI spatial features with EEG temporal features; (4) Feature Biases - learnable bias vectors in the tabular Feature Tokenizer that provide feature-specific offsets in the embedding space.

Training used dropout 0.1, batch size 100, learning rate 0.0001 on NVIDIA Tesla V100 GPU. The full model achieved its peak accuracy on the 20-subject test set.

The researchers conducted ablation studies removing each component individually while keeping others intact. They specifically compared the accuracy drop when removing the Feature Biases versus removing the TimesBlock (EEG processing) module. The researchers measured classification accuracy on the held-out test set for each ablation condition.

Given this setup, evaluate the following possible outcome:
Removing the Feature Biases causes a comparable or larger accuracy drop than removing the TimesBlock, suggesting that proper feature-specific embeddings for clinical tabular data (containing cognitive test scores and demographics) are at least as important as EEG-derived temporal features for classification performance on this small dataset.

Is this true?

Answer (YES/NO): NO